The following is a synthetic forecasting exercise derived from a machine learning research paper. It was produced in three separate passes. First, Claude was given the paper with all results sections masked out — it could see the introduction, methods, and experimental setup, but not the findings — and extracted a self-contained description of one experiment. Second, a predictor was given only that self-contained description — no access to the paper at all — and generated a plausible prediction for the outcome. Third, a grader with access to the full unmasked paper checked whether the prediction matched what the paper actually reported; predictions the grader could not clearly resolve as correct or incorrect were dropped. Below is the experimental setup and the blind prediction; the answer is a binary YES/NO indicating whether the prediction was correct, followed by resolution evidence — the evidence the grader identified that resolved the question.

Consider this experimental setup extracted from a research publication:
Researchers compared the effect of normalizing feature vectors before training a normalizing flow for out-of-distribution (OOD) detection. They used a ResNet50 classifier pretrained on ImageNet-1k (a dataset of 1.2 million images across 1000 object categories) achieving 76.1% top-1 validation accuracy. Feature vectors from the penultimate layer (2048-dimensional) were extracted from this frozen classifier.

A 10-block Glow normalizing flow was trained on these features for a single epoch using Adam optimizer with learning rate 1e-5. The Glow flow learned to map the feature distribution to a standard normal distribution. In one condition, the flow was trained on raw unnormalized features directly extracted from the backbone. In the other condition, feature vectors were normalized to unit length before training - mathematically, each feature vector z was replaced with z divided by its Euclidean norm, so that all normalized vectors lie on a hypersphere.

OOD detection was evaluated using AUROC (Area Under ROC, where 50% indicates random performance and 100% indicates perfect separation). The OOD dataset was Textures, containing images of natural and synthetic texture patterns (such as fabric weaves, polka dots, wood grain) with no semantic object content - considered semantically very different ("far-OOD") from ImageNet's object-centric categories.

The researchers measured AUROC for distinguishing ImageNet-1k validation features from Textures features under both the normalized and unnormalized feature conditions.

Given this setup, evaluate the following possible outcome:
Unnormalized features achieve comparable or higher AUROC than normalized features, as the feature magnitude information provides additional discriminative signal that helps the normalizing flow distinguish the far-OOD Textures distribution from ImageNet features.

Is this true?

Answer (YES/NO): NO